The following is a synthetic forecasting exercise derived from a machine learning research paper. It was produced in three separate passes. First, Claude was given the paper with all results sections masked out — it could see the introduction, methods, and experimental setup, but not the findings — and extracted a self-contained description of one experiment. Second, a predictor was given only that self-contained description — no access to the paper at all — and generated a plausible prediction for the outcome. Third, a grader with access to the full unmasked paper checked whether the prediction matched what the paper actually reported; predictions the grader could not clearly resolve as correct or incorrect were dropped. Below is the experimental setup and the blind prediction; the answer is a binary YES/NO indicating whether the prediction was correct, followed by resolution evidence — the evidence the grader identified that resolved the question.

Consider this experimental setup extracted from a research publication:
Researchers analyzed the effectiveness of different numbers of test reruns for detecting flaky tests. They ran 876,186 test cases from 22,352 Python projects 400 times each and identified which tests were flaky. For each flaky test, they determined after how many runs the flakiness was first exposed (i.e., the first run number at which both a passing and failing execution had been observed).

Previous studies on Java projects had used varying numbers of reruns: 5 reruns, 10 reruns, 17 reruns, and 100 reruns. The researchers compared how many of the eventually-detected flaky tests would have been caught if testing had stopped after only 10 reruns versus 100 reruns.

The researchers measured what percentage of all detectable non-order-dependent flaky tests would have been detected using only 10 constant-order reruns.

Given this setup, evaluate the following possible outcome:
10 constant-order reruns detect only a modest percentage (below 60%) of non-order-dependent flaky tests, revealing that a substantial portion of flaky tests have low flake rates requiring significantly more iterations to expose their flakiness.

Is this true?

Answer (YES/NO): YES